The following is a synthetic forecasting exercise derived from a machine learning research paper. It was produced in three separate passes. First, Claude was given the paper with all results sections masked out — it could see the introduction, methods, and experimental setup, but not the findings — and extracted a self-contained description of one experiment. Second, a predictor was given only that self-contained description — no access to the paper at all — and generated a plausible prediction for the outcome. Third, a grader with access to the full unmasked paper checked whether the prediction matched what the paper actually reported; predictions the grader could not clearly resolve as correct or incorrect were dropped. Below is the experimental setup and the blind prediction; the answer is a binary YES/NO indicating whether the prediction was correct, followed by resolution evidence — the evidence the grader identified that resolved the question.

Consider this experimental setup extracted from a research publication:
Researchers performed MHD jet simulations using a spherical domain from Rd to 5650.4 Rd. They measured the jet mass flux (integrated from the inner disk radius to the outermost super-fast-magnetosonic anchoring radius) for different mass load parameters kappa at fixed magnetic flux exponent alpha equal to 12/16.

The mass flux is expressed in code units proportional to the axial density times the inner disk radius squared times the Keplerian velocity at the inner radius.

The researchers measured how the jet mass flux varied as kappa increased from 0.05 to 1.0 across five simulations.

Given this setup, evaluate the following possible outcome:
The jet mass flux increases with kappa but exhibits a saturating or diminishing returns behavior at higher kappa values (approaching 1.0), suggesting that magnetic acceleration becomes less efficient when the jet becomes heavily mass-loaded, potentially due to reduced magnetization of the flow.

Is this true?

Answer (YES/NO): NO